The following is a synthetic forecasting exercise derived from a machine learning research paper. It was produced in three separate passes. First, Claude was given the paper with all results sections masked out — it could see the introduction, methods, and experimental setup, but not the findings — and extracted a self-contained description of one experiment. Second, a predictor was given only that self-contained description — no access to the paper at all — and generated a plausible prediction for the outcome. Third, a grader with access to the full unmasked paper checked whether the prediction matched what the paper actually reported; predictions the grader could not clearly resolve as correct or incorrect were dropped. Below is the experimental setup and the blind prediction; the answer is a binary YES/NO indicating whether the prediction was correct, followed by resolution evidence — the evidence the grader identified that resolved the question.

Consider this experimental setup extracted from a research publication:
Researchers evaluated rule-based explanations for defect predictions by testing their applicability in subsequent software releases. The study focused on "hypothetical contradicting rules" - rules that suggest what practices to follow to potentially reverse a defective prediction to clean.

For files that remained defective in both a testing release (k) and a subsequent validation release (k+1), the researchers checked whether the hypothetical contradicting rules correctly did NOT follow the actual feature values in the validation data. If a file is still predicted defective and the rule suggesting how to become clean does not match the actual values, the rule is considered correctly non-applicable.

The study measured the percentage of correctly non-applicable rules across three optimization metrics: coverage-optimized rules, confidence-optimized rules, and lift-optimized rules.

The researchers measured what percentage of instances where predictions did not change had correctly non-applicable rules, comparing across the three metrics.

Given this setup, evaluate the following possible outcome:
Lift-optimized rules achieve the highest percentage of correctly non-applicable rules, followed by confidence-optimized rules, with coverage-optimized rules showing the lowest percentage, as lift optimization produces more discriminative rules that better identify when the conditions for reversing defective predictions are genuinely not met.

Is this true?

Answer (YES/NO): NO